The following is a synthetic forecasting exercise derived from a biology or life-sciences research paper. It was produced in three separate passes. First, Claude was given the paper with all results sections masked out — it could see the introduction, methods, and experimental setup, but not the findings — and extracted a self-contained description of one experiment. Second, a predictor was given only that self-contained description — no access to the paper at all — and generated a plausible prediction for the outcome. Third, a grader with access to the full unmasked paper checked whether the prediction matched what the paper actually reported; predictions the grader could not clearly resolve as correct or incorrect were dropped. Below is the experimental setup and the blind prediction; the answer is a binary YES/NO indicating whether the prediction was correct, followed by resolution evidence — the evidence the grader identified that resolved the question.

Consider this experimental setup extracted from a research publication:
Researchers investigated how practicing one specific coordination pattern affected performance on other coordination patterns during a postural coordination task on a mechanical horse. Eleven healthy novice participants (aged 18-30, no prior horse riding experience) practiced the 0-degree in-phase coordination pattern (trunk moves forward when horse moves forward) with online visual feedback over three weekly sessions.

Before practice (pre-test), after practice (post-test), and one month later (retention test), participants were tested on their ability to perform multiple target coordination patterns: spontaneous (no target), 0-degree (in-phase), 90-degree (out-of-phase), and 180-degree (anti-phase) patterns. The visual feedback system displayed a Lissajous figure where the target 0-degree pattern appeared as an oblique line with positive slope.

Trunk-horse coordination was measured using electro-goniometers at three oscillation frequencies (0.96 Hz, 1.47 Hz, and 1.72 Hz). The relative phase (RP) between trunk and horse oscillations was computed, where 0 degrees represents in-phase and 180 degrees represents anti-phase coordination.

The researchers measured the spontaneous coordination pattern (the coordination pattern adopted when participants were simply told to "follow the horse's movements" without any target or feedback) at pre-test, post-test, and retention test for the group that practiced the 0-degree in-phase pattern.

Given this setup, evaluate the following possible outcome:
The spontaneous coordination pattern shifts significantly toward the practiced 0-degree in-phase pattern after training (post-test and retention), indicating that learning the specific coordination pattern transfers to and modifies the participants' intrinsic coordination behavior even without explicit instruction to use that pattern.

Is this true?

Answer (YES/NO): NO